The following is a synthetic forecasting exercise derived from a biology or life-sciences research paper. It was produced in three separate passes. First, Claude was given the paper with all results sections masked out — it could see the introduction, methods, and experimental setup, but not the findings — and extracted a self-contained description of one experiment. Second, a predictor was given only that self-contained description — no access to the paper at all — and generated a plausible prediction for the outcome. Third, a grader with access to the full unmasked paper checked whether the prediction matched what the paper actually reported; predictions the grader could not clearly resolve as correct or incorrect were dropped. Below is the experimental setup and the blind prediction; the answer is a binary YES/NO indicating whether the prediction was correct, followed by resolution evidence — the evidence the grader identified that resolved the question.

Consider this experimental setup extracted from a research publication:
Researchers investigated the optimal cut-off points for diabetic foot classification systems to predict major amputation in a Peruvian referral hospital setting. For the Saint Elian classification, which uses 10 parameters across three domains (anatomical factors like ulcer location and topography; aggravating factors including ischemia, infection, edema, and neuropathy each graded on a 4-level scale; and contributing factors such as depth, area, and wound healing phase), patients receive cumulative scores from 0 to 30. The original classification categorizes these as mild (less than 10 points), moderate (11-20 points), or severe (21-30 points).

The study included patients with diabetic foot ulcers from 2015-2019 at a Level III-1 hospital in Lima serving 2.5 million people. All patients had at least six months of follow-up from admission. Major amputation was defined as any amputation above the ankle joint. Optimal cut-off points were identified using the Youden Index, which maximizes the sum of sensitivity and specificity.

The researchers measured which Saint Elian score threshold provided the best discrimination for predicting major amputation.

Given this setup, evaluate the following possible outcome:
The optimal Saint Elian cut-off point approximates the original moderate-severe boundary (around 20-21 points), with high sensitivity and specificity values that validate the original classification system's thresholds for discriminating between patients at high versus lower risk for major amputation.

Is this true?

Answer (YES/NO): NO